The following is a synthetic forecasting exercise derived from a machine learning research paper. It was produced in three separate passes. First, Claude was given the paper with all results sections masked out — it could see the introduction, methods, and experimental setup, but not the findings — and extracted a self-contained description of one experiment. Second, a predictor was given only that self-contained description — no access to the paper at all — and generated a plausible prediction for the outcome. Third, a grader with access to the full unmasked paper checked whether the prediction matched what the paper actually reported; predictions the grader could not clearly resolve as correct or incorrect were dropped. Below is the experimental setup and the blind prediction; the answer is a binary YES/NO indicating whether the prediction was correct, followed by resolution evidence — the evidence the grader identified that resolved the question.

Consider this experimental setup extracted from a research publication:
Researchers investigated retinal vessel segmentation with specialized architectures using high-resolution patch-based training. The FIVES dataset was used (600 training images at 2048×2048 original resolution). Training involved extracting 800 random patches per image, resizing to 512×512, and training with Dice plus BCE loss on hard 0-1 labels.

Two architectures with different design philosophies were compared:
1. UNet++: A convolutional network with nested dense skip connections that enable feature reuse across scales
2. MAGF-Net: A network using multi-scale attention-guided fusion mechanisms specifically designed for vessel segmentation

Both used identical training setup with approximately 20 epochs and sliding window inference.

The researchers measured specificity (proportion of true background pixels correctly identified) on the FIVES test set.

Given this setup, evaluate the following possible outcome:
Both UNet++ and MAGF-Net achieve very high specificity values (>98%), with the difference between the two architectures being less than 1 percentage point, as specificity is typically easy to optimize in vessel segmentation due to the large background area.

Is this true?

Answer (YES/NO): YES